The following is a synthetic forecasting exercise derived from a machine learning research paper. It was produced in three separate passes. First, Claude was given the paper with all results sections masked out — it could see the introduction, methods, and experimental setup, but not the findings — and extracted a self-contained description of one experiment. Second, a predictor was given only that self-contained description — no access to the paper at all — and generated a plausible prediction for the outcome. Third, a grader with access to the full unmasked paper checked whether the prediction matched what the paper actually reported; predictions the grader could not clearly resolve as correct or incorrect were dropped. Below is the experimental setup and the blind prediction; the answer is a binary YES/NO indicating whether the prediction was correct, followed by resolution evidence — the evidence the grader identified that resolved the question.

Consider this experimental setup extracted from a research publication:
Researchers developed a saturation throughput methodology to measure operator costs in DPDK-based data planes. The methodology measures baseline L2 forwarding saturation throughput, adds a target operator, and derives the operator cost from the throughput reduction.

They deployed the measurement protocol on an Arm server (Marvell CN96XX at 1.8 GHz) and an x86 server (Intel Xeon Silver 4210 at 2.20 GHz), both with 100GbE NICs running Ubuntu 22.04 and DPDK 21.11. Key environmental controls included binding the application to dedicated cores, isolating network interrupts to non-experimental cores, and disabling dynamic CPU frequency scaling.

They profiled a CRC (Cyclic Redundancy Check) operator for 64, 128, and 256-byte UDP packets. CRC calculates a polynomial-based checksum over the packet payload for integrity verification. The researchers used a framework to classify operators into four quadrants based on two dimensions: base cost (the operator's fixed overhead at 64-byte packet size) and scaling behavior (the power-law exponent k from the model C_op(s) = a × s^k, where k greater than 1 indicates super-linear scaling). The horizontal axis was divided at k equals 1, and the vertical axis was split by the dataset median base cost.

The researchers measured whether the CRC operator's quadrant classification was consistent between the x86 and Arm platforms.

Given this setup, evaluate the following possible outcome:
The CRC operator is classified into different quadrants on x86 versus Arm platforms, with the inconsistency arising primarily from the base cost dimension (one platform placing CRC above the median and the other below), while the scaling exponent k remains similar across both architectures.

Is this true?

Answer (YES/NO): NO